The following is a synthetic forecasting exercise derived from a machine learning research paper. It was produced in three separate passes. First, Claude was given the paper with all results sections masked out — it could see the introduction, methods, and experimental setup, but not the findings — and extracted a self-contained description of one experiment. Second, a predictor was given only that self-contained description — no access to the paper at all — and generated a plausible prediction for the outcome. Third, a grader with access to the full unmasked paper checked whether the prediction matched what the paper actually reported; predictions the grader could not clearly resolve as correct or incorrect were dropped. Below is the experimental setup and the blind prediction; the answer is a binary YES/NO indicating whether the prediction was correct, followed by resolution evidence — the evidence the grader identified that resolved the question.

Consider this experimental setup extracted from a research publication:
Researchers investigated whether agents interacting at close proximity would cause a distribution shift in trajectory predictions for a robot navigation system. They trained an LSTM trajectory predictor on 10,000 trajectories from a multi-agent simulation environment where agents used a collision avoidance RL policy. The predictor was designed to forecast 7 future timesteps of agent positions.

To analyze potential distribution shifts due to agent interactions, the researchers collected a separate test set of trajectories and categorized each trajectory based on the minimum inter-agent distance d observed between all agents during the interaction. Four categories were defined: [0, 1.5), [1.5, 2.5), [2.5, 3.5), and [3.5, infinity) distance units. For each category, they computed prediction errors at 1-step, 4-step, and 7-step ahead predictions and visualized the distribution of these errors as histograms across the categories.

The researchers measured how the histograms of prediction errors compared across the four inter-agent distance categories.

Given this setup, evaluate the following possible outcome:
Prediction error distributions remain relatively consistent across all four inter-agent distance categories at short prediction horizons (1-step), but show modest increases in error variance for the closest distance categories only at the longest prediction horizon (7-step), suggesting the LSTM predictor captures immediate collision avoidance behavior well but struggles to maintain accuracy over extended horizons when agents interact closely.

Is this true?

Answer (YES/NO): NO